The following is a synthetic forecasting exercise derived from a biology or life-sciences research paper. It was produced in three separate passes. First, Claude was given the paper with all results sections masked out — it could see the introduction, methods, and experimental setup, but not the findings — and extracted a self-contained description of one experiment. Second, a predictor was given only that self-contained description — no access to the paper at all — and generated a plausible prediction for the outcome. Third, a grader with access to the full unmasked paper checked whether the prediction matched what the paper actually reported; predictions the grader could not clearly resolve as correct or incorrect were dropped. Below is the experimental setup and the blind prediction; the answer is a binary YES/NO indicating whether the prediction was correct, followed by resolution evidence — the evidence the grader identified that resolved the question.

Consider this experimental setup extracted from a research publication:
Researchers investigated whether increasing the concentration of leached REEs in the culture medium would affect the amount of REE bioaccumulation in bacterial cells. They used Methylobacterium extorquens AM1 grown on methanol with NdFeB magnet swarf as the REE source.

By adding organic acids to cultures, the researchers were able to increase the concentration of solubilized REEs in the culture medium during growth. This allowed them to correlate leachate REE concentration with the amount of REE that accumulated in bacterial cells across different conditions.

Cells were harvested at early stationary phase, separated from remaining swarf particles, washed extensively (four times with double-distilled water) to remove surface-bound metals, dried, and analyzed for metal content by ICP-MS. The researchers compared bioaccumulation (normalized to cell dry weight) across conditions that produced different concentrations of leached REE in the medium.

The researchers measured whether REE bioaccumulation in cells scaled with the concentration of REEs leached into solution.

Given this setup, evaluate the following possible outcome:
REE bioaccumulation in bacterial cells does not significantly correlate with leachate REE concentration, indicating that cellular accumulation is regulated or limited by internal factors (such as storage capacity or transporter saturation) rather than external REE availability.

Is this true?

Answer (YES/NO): NO